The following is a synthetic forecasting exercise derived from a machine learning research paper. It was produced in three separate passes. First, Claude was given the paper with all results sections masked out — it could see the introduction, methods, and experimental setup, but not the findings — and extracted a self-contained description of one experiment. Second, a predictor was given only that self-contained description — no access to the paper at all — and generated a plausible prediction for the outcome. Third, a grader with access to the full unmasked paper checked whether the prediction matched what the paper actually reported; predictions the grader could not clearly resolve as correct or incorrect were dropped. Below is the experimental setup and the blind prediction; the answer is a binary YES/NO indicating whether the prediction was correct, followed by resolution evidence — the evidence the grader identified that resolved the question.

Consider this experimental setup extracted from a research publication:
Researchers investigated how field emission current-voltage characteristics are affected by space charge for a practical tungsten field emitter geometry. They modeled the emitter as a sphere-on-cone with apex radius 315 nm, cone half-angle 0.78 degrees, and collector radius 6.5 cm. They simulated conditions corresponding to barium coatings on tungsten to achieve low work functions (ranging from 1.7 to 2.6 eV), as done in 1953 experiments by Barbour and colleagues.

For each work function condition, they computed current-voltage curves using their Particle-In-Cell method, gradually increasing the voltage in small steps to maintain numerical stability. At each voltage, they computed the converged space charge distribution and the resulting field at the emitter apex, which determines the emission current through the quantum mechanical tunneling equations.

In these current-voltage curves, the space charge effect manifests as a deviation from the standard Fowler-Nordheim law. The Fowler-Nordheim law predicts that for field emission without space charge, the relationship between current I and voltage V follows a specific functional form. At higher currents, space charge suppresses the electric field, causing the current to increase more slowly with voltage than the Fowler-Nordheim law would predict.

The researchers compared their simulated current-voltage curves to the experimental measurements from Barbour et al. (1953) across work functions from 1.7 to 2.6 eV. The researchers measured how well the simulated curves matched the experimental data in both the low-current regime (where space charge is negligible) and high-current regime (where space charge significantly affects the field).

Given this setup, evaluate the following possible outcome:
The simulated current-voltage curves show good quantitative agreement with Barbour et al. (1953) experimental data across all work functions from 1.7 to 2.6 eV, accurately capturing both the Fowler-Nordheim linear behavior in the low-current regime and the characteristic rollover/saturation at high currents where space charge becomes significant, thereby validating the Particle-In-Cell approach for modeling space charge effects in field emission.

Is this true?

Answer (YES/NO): YES